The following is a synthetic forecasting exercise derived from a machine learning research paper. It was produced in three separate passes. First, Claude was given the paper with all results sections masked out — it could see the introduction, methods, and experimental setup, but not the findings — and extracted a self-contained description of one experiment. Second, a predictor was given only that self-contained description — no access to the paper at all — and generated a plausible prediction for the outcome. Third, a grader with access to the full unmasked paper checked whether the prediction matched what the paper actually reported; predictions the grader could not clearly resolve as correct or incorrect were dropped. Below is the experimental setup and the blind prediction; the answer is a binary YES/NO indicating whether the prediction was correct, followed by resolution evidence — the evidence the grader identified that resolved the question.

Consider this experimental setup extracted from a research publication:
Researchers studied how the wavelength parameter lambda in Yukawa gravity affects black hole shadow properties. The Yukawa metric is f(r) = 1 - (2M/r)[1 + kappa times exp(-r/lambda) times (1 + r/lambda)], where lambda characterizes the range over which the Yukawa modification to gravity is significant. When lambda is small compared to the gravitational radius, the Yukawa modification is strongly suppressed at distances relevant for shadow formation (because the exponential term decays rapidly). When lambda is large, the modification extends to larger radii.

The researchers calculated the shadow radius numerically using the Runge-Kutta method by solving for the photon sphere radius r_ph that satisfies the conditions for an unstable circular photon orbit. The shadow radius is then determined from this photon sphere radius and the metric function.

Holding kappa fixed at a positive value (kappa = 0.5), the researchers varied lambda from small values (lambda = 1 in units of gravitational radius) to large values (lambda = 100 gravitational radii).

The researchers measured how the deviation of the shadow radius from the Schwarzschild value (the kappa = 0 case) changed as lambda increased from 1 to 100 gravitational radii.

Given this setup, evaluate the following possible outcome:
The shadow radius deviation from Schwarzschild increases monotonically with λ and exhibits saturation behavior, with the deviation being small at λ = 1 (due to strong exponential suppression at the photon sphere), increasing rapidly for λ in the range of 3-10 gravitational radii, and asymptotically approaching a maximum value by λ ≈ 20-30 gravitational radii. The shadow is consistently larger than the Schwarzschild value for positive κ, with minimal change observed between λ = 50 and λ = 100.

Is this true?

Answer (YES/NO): NO